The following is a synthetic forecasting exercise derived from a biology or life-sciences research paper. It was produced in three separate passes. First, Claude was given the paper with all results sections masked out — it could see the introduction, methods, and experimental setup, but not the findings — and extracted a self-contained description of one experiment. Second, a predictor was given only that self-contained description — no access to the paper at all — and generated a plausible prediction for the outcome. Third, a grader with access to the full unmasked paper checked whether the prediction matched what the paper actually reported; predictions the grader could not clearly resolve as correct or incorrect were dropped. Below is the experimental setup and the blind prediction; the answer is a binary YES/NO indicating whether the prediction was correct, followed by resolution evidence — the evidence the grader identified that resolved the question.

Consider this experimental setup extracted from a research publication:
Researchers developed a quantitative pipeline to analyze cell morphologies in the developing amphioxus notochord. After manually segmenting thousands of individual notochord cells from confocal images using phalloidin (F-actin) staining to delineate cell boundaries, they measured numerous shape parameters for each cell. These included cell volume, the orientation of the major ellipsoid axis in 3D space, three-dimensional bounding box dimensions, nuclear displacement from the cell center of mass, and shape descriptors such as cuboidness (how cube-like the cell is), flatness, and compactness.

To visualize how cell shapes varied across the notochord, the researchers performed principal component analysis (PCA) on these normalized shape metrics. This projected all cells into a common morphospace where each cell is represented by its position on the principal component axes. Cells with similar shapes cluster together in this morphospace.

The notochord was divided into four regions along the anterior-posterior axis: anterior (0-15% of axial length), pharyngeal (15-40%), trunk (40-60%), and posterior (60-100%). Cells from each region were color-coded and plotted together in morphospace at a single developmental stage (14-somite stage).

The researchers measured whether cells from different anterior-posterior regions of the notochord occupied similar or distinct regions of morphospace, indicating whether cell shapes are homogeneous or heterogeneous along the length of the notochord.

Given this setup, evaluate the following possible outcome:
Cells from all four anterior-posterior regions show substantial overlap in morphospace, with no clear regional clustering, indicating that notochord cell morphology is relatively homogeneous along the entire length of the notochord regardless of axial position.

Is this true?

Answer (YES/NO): NO